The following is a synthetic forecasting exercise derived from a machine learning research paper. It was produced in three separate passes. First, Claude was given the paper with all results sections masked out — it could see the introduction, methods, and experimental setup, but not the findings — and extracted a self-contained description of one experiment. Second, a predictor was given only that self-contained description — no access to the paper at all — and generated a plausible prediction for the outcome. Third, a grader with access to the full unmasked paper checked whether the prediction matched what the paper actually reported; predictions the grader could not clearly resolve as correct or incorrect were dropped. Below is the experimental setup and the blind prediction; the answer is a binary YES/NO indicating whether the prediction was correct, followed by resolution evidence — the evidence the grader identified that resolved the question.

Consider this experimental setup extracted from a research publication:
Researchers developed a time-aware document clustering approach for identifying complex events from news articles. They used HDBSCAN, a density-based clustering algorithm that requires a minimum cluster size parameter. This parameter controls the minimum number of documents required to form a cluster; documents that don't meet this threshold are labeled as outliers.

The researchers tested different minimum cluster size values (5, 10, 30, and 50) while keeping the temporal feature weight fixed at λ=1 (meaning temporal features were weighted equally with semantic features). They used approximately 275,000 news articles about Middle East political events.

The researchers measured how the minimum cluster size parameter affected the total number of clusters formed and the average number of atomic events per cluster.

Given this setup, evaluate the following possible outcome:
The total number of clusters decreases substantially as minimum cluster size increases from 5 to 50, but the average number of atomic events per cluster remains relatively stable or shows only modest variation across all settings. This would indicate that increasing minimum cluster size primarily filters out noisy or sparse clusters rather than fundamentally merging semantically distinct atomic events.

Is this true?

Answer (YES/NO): NO